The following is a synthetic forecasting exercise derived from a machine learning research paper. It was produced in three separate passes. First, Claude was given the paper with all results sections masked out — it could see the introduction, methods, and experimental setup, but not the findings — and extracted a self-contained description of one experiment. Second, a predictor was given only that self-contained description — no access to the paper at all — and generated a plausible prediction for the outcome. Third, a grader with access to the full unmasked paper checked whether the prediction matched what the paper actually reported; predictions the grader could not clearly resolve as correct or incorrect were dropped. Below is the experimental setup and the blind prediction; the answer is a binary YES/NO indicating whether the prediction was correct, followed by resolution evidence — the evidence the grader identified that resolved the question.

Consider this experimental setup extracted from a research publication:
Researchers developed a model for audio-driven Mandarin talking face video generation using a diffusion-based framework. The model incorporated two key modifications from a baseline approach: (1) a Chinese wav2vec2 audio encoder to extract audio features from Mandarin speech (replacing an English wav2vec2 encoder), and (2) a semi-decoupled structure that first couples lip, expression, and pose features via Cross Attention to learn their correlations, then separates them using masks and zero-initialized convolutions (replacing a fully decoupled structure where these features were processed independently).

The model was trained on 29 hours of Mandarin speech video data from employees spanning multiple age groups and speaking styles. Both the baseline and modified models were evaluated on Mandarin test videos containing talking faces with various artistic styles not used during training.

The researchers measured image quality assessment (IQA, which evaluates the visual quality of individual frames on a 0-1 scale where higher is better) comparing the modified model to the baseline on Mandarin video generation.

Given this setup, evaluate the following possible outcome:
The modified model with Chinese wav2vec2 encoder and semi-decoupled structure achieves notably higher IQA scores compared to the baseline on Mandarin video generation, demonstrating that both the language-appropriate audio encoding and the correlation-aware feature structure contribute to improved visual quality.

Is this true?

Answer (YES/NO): NO